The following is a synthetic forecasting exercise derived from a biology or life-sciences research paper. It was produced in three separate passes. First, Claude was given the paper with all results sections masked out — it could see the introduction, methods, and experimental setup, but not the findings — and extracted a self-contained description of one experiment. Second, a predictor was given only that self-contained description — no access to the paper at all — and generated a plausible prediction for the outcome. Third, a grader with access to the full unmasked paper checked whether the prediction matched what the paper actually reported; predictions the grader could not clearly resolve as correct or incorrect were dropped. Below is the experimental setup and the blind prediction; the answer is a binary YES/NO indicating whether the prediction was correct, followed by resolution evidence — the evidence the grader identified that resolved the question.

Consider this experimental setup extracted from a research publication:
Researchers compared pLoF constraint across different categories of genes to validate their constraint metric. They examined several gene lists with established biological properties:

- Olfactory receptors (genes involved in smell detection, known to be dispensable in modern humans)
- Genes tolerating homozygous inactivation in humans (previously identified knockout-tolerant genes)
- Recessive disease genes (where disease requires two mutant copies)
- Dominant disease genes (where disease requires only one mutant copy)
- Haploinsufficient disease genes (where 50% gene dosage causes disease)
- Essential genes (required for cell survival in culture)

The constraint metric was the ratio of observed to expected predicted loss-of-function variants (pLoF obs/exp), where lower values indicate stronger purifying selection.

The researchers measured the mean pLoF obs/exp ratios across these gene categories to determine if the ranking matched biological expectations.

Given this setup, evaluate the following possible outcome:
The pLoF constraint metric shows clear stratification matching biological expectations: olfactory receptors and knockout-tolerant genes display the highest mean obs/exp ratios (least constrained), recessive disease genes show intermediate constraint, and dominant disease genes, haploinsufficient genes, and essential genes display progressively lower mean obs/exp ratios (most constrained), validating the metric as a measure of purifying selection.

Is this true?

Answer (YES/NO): YES